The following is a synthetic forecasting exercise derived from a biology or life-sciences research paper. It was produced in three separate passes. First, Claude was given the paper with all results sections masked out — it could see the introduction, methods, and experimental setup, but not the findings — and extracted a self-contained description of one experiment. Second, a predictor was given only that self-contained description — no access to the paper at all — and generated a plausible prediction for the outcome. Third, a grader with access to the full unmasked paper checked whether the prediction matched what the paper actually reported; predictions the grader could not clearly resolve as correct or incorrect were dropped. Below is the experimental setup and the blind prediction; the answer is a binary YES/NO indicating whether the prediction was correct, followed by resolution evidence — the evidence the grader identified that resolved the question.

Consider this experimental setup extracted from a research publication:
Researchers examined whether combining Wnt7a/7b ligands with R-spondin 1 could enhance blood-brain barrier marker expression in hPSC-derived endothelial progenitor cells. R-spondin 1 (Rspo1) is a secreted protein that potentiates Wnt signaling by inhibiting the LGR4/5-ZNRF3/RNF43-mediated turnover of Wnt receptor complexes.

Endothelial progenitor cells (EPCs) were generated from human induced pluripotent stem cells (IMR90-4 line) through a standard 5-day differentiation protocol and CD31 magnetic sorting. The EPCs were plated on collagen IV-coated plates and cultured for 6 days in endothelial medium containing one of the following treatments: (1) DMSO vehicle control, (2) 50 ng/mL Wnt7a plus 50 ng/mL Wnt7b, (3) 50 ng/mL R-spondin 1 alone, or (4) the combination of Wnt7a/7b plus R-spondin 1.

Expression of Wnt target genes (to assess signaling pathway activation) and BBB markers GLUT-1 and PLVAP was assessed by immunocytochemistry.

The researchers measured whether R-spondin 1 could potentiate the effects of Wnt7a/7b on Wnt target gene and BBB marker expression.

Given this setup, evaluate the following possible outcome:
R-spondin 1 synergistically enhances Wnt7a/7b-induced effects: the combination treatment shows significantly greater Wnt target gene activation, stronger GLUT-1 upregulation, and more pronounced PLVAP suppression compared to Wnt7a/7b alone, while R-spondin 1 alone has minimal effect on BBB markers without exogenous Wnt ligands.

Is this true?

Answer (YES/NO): NO